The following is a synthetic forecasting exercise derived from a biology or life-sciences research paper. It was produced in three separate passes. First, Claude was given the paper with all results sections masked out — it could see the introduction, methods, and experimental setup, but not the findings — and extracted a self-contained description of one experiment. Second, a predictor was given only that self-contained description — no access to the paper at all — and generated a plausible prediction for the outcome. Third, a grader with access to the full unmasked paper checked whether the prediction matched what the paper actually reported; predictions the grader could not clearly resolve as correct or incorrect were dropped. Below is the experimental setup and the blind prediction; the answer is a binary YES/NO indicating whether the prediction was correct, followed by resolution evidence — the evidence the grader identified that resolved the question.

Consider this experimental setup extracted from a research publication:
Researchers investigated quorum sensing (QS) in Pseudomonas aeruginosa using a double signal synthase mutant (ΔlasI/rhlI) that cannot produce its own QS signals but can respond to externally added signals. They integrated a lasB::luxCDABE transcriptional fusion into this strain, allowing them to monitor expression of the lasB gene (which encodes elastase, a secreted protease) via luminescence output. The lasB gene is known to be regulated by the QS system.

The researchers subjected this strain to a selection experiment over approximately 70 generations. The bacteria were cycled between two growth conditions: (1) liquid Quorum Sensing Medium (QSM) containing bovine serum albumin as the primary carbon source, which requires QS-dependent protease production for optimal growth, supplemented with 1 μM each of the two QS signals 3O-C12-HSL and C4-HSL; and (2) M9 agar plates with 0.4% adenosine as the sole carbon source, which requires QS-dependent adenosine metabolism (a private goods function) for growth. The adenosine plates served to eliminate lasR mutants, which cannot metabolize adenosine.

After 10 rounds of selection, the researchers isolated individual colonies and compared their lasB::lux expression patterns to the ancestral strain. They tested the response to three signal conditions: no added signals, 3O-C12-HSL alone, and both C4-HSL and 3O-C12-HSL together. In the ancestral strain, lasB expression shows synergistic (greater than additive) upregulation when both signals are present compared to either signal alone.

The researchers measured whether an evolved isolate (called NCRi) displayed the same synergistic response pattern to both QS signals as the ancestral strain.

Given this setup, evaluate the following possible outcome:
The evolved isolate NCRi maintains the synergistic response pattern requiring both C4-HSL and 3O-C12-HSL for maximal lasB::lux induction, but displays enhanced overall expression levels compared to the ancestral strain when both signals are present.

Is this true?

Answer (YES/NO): NO